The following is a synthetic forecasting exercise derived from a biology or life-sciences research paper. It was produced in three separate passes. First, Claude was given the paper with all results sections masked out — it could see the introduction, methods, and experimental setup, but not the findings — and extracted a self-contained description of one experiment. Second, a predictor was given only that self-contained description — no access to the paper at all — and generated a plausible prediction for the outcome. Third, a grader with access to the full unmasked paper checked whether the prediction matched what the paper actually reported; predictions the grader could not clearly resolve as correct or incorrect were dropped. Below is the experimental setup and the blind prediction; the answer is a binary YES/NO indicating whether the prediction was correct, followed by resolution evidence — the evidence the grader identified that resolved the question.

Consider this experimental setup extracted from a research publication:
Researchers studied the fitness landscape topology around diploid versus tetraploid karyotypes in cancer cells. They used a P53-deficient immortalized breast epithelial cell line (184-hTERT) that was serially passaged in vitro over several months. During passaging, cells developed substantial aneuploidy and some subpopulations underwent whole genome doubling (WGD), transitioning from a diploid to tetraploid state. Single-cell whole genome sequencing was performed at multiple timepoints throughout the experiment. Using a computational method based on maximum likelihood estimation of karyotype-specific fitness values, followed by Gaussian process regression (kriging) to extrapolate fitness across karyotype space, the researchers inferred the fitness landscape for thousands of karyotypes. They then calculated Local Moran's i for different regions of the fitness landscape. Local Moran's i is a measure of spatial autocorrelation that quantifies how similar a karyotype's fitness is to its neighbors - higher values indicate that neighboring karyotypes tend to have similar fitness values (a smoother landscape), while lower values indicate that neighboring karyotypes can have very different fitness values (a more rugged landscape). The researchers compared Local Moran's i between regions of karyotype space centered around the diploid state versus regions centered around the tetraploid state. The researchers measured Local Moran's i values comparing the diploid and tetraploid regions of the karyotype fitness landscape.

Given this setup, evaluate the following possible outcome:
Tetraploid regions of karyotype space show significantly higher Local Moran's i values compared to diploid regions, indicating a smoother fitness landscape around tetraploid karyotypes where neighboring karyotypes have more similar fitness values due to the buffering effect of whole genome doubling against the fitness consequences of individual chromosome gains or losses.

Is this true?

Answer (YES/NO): YES